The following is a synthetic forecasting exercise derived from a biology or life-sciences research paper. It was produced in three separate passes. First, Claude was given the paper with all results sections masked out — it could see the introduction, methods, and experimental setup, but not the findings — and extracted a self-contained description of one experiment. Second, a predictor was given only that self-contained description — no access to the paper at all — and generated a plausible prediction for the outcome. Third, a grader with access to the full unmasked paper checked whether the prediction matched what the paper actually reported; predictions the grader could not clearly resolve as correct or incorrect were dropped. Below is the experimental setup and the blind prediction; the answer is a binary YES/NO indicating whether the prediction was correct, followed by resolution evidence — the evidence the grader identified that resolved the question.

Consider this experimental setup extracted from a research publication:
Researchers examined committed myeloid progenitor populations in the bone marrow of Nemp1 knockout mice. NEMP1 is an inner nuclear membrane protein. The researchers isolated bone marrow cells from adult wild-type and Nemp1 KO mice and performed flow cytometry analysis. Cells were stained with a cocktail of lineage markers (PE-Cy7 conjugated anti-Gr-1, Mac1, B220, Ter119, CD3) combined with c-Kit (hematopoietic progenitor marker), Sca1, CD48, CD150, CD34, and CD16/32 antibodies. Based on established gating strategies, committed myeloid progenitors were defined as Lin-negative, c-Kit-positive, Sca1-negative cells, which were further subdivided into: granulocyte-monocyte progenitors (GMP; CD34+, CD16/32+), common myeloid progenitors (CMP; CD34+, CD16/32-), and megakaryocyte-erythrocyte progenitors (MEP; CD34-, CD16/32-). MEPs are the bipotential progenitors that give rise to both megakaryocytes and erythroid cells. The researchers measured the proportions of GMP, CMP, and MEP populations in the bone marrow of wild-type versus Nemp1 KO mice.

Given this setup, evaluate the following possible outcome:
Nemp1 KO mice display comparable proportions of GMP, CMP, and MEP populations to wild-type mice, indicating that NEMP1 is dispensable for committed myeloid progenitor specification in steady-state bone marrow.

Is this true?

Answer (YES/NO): NO